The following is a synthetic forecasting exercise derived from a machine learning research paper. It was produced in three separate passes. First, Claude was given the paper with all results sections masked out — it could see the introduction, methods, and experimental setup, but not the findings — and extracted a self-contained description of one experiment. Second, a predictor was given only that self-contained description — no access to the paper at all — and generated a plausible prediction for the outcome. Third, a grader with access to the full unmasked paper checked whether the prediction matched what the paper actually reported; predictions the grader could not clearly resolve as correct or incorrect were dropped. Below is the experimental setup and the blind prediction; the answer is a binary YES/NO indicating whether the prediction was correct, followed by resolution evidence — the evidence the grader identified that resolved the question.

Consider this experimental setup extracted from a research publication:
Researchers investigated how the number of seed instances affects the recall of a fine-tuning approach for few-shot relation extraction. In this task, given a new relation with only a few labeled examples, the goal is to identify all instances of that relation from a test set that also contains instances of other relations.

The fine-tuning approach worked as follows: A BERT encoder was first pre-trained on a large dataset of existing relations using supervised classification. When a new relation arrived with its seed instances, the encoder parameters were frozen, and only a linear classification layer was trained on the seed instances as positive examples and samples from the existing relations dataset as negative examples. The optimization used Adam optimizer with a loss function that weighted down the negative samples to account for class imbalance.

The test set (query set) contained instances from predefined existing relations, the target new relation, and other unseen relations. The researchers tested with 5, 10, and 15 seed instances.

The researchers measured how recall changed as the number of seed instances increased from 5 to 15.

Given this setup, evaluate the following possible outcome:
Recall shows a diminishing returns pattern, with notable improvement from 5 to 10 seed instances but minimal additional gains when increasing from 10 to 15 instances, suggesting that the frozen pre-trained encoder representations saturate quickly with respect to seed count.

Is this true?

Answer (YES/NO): YES